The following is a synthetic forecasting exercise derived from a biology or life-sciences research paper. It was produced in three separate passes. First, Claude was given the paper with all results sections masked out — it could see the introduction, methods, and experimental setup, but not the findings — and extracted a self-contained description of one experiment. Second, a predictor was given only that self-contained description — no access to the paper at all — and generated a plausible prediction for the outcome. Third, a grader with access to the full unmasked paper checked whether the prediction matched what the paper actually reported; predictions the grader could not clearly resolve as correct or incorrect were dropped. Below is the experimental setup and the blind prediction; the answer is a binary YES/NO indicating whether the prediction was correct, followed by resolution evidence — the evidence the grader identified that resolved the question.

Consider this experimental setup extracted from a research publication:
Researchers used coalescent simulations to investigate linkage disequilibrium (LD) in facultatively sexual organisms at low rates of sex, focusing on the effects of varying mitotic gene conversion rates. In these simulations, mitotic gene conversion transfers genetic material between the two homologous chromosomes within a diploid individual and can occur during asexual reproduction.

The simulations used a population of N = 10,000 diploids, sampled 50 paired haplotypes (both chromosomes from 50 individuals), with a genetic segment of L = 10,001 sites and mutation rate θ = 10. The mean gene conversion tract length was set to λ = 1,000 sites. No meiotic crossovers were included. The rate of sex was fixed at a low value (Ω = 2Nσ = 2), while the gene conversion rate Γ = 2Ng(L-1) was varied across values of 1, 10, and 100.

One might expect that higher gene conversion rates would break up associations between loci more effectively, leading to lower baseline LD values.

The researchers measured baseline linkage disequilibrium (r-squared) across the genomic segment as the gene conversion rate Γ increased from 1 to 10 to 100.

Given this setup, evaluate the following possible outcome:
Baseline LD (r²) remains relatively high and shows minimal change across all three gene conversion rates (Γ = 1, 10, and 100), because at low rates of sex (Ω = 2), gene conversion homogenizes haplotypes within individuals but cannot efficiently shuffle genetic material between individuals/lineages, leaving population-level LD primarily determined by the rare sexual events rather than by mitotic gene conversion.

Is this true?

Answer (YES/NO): NO